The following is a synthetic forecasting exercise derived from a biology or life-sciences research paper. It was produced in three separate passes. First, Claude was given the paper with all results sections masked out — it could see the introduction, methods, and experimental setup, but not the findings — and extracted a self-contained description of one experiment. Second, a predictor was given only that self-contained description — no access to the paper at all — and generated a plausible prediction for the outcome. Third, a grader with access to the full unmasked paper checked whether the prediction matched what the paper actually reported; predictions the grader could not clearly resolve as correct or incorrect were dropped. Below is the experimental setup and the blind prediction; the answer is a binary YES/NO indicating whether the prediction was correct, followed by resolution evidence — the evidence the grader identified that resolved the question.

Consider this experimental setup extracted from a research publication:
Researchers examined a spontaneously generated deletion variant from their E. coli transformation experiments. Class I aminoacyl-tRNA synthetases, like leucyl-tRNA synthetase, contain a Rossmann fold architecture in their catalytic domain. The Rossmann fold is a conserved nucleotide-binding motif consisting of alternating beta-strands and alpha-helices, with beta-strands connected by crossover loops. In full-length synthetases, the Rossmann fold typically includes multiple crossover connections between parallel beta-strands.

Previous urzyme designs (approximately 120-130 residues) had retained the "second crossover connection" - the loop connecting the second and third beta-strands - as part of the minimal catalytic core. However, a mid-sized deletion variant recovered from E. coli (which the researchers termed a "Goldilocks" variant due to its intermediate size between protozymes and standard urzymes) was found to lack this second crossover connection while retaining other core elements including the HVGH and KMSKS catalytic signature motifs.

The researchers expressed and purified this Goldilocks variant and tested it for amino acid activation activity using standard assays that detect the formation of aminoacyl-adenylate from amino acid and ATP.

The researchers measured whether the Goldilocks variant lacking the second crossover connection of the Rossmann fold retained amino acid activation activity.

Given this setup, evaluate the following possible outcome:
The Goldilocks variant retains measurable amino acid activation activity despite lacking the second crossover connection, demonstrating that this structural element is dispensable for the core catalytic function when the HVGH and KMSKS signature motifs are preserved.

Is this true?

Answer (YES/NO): YES